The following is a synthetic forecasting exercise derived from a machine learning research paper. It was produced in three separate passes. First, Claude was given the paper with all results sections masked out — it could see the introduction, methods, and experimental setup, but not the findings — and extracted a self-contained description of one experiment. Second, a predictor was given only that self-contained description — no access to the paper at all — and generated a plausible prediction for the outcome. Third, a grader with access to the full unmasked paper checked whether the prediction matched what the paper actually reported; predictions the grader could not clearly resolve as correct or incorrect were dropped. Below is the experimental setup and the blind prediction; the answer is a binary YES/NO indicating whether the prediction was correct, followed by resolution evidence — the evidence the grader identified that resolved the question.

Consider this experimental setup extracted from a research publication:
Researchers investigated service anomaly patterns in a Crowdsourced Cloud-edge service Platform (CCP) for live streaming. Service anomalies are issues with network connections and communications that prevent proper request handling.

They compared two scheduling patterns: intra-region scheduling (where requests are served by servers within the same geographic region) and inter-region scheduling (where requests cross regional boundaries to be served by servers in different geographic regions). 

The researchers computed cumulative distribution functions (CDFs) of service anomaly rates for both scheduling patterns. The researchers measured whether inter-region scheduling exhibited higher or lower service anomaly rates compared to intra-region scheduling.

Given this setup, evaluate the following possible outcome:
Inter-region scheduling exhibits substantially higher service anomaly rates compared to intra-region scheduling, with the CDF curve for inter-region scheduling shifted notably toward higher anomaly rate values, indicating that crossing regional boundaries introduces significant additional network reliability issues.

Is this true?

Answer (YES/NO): YES